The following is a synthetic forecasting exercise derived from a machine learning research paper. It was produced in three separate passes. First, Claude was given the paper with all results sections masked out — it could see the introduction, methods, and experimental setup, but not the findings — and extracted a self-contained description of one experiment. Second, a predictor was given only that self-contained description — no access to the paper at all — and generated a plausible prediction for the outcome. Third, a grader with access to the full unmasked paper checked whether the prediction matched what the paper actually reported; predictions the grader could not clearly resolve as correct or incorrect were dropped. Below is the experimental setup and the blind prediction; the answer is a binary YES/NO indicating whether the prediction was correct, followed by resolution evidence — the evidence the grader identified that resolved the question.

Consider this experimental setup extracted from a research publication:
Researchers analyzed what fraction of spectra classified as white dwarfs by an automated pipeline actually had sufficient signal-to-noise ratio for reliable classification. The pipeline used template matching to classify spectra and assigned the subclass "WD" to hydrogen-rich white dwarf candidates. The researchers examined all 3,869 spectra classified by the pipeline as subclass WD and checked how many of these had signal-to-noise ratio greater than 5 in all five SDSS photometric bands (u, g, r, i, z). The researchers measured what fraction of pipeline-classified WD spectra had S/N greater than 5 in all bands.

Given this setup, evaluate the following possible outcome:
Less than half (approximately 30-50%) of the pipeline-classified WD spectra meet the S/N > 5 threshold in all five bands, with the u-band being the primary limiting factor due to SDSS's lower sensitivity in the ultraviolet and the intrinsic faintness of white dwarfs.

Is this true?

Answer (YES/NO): NO